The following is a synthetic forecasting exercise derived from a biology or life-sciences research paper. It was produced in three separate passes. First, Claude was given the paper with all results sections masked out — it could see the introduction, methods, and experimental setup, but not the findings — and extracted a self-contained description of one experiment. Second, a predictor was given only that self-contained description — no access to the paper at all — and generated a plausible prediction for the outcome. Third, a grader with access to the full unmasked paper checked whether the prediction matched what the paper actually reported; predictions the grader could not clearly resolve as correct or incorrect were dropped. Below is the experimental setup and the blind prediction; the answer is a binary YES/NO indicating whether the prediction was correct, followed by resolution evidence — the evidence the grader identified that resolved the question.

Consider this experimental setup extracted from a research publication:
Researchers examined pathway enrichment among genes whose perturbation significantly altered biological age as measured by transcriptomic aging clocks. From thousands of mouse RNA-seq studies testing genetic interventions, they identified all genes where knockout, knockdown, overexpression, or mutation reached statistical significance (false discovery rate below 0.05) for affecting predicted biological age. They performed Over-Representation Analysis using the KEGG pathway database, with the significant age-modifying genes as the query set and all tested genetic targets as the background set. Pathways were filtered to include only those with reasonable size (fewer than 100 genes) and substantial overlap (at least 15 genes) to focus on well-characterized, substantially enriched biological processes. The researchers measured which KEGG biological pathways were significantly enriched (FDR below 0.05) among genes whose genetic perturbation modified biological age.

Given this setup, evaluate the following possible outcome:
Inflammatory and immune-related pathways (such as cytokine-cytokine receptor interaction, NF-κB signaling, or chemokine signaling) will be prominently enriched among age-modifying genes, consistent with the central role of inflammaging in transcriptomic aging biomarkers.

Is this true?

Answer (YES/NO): NO